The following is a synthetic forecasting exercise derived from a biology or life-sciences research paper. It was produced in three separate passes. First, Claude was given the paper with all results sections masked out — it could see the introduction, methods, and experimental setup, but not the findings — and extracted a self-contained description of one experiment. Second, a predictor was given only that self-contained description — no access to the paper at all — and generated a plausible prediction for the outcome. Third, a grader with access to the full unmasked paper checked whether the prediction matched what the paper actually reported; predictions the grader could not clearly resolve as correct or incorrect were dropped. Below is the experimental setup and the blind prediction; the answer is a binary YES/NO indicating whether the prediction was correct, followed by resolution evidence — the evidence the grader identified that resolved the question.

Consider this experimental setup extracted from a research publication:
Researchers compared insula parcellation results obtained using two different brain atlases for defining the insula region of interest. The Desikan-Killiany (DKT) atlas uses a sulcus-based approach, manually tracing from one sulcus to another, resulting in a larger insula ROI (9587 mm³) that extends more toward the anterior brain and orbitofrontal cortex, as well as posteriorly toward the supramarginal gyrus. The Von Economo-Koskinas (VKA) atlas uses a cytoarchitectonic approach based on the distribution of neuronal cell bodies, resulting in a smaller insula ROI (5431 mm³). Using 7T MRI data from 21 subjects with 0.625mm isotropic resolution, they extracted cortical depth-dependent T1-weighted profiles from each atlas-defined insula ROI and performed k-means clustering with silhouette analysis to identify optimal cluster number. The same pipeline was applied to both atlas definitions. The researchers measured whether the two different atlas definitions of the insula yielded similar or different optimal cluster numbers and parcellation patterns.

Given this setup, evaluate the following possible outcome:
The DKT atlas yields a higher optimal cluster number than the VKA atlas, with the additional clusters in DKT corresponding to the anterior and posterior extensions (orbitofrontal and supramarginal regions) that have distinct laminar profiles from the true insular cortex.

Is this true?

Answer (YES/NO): NO